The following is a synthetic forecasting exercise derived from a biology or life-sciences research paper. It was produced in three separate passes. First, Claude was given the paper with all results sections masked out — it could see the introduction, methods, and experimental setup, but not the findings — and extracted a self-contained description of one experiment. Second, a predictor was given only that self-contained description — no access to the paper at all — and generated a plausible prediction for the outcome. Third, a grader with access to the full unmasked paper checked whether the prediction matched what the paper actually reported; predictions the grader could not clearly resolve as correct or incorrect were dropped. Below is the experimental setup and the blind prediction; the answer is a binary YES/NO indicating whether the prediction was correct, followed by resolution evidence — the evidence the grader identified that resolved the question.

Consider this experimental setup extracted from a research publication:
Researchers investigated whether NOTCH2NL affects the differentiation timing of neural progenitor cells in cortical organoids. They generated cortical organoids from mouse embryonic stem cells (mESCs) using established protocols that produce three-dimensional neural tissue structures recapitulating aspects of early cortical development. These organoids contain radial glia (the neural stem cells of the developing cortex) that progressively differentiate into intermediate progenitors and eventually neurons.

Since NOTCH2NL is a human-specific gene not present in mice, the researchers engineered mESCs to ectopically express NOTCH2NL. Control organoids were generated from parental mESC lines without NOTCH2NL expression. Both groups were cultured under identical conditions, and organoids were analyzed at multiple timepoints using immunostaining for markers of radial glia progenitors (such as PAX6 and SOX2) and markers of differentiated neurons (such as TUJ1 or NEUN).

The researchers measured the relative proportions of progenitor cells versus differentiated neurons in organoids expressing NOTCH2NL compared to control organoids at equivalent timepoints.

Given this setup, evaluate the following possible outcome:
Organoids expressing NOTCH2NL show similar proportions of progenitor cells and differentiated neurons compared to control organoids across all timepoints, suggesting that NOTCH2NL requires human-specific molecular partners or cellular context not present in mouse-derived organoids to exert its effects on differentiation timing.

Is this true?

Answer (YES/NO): NO